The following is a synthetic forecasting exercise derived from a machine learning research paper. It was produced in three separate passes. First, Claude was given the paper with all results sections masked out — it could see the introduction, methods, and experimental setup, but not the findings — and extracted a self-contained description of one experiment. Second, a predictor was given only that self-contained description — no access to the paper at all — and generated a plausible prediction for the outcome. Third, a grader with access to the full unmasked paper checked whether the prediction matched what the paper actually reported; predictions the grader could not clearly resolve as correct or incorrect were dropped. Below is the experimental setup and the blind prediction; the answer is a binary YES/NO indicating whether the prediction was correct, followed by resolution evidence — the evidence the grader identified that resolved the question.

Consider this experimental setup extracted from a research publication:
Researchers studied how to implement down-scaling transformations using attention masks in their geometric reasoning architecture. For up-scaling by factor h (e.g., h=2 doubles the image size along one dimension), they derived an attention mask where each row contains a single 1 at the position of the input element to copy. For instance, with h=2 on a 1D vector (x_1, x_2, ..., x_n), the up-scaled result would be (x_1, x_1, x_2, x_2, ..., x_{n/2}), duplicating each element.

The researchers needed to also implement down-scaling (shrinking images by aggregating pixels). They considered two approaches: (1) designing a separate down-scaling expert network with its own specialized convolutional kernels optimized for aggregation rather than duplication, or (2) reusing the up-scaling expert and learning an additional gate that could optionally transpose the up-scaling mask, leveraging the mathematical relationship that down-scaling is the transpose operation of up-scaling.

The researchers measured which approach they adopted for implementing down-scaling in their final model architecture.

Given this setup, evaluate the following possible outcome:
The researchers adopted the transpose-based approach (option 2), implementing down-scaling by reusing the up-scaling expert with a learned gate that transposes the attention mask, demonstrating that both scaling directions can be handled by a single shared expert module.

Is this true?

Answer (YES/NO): YES